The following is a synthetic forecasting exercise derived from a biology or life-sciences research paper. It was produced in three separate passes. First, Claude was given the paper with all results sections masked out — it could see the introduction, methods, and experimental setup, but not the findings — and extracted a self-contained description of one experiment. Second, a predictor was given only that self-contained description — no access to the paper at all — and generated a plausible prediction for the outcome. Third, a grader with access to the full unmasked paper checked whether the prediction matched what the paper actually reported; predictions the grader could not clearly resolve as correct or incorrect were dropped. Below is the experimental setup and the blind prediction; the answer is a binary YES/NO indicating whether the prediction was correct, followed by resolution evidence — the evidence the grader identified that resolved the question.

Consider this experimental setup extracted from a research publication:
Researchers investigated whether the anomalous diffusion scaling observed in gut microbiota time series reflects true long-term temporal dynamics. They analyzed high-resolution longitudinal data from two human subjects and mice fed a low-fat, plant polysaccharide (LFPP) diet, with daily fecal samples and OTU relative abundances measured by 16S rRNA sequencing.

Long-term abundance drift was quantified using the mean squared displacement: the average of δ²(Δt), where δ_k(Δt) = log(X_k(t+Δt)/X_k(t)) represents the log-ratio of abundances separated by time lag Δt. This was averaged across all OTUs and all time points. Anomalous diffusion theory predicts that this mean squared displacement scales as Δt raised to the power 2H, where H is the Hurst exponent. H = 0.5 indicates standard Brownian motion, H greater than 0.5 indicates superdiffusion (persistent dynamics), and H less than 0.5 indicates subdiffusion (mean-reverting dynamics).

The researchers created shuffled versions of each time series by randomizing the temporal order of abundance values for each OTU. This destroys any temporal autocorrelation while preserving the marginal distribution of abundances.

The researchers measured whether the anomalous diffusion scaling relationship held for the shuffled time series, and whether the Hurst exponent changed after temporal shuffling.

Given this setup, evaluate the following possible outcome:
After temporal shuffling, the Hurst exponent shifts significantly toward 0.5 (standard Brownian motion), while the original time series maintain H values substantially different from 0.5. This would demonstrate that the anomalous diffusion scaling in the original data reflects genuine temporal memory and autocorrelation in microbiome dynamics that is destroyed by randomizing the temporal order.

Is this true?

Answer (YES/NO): NO